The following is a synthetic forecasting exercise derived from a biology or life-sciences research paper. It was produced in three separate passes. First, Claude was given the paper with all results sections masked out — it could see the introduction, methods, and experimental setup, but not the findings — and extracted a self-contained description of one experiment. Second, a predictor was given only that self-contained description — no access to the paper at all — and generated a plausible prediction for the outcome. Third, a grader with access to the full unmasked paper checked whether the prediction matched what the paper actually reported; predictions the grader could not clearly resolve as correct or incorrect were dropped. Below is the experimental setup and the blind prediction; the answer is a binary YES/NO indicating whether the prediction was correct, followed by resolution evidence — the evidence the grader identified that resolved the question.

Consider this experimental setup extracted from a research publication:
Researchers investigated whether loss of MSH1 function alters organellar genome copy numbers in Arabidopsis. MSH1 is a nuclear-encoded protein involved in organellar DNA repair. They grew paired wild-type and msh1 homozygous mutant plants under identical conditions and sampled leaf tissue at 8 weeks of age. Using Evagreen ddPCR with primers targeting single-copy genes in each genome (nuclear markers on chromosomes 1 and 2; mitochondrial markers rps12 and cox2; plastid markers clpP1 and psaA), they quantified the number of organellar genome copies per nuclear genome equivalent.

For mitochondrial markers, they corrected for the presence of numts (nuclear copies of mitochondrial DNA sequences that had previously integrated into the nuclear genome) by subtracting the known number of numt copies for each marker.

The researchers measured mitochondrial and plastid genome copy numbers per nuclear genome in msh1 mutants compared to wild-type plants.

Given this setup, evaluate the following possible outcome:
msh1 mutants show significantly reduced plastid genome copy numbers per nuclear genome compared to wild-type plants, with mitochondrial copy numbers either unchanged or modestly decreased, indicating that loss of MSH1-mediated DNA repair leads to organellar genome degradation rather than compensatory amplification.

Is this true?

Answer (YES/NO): NO